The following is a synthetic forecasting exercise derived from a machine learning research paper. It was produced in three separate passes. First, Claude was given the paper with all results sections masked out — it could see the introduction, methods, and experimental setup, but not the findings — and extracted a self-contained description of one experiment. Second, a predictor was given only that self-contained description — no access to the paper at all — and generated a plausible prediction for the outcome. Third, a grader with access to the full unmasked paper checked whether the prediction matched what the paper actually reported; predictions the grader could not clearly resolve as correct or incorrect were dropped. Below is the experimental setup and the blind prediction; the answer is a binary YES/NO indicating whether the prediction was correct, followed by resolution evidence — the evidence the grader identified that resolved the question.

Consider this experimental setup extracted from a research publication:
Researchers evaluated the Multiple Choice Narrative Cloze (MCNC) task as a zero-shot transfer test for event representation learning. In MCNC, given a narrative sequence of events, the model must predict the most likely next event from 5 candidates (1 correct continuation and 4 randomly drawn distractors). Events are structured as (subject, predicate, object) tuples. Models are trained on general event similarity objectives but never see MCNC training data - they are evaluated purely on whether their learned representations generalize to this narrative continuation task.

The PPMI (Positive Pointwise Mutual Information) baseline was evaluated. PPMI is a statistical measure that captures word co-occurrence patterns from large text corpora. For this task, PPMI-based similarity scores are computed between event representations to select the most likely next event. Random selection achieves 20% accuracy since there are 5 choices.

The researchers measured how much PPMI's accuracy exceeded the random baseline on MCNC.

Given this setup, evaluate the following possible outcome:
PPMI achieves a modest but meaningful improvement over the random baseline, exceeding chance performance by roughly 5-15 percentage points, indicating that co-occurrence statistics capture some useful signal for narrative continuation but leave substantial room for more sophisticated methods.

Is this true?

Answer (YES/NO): YES